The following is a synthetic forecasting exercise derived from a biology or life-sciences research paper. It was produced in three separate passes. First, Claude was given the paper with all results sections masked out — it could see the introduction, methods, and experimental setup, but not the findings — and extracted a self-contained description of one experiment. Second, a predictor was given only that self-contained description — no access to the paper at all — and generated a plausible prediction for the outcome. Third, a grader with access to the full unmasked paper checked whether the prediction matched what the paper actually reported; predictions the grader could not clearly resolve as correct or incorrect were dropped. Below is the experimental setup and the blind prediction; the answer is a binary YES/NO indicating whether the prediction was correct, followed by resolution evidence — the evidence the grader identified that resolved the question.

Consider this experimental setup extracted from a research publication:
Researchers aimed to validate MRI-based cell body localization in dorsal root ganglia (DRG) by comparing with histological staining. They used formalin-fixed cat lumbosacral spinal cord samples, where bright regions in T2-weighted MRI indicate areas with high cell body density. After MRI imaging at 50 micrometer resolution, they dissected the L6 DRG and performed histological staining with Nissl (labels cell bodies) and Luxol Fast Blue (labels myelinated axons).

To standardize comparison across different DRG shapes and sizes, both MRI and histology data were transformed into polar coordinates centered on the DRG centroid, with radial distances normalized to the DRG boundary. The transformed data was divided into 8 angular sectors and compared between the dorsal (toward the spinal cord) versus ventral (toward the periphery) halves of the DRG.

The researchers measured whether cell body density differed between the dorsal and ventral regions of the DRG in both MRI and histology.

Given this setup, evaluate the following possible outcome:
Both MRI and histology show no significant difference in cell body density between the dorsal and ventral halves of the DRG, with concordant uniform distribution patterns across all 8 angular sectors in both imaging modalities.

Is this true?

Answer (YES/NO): NO